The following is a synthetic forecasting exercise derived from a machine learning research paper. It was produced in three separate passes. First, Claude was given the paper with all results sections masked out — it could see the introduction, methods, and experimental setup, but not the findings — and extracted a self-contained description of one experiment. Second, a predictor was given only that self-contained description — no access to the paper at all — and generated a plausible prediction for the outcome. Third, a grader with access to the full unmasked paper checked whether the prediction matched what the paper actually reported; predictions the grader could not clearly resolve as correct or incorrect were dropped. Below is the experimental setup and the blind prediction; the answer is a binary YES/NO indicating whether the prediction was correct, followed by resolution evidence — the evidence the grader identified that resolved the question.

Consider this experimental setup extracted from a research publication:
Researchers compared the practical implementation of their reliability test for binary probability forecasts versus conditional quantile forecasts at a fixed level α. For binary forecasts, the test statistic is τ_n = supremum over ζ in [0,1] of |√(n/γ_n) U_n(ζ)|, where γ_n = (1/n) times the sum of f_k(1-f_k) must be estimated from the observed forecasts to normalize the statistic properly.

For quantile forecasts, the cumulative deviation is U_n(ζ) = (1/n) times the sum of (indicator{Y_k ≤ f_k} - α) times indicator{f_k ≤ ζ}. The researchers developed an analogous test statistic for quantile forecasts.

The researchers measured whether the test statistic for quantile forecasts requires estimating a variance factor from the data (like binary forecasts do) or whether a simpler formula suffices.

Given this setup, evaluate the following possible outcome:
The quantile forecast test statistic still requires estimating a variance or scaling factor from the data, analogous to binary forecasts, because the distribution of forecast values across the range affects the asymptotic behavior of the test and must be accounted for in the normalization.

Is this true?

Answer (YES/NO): NO